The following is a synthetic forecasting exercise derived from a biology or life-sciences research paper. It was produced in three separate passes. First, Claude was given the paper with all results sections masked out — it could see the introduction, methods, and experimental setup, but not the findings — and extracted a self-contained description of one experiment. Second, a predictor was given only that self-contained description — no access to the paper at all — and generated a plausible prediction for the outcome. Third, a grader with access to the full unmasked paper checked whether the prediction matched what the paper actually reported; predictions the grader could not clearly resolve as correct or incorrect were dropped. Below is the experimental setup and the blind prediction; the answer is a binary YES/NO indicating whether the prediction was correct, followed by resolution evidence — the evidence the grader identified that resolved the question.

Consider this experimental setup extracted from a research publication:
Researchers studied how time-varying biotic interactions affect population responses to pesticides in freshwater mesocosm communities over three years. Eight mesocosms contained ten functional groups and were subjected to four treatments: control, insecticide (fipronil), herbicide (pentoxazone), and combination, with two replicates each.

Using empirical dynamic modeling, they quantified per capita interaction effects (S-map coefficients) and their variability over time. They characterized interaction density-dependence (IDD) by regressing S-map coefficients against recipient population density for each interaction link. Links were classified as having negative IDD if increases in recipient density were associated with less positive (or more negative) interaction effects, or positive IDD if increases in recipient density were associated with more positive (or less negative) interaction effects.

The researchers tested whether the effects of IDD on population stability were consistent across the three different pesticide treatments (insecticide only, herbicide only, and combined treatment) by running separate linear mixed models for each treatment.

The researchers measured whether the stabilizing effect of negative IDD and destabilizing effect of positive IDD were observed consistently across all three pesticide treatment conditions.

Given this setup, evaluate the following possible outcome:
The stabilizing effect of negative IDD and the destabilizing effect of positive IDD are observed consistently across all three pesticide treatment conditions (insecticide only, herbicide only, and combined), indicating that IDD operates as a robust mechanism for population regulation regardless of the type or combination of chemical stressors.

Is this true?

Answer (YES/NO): NO